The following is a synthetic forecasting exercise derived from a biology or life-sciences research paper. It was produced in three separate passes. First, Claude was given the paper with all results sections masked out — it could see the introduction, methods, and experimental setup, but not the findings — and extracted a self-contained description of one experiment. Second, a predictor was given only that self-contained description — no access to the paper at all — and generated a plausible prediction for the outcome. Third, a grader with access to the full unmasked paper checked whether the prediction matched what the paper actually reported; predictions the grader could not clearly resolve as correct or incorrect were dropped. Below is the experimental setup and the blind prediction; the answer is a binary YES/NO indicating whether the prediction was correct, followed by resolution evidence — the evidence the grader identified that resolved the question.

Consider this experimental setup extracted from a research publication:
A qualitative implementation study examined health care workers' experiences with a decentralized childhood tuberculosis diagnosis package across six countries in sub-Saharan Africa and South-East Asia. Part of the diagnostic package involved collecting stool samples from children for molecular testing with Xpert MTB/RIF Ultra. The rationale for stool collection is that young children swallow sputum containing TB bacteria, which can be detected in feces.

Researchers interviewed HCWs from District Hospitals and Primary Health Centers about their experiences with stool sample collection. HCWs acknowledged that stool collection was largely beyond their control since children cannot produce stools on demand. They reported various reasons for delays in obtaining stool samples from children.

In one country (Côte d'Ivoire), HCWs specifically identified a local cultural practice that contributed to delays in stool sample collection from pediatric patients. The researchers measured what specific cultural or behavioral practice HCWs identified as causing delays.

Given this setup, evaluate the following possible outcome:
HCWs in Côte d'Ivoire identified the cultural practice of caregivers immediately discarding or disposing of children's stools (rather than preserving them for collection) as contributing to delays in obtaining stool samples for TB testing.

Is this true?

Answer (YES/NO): NO